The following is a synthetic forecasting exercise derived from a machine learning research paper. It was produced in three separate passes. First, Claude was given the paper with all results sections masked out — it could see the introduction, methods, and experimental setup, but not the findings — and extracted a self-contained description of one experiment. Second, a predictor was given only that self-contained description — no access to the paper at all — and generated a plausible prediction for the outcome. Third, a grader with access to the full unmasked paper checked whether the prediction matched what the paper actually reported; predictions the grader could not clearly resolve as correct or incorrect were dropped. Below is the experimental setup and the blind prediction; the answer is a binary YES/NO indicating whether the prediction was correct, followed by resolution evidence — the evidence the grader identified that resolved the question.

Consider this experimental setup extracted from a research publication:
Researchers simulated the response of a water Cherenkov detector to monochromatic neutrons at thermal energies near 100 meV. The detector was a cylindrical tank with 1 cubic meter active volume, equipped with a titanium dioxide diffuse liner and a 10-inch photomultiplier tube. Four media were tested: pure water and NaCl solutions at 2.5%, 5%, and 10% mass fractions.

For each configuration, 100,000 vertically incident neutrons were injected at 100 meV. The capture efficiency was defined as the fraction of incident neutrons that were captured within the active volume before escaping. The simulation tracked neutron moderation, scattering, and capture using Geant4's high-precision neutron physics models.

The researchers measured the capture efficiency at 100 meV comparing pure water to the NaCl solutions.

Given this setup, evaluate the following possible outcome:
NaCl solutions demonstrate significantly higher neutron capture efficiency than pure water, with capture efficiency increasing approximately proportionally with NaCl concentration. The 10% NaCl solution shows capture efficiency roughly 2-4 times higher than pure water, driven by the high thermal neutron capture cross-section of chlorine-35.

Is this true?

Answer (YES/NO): NO